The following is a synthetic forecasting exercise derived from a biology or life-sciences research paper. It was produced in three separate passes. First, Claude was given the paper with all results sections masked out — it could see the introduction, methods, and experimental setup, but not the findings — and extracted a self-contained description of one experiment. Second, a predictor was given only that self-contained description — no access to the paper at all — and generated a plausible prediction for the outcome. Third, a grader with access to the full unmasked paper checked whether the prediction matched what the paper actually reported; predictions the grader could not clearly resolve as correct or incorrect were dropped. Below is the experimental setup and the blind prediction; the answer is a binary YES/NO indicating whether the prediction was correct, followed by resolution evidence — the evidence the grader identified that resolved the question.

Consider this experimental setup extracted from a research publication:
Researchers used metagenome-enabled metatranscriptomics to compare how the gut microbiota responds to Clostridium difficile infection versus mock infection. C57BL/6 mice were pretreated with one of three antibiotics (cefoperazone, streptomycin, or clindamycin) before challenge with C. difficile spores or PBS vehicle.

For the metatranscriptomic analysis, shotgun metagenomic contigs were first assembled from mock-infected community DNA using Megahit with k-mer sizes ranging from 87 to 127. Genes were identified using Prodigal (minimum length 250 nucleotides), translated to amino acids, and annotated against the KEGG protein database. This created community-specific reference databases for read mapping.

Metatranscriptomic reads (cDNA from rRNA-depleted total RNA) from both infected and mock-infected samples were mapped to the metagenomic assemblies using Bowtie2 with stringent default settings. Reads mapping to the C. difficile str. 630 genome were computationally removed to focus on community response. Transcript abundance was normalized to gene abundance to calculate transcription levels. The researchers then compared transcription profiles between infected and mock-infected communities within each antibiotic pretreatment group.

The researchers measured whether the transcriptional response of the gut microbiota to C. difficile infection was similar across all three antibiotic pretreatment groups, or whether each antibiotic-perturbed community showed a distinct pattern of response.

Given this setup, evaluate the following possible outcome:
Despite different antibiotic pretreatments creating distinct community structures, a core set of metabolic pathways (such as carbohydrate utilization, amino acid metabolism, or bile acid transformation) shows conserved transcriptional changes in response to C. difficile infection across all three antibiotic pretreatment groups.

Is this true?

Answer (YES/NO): NO